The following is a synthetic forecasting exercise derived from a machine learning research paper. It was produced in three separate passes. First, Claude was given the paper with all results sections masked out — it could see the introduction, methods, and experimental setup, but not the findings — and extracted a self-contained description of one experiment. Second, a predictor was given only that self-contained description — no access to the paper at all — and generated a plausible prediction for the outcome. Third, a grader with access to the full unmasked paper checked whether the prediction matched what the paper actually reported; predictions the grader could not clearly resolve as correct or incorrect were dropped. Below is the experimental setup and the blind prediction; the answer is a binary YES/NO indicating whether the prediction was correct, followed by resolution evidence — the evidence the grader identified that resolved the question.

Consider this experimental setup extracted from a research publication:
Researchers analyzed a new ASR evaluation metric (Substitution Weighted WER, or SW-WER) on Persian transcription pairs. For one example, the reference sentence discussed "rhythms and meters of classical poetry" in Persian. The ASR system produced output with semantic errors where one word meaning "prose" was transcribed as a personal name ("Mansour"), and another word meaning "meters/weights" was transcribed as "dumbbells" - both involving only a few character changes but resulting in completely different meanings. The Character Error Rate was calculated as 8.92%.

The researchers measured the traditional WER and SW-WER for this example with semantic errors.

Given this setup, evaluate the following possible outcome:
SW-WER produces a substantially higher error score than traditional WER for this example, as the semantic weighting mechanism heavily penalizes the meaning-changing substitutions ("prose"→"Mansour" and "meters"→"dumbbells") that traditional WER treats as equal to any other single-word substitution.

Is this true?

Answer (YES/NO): NO